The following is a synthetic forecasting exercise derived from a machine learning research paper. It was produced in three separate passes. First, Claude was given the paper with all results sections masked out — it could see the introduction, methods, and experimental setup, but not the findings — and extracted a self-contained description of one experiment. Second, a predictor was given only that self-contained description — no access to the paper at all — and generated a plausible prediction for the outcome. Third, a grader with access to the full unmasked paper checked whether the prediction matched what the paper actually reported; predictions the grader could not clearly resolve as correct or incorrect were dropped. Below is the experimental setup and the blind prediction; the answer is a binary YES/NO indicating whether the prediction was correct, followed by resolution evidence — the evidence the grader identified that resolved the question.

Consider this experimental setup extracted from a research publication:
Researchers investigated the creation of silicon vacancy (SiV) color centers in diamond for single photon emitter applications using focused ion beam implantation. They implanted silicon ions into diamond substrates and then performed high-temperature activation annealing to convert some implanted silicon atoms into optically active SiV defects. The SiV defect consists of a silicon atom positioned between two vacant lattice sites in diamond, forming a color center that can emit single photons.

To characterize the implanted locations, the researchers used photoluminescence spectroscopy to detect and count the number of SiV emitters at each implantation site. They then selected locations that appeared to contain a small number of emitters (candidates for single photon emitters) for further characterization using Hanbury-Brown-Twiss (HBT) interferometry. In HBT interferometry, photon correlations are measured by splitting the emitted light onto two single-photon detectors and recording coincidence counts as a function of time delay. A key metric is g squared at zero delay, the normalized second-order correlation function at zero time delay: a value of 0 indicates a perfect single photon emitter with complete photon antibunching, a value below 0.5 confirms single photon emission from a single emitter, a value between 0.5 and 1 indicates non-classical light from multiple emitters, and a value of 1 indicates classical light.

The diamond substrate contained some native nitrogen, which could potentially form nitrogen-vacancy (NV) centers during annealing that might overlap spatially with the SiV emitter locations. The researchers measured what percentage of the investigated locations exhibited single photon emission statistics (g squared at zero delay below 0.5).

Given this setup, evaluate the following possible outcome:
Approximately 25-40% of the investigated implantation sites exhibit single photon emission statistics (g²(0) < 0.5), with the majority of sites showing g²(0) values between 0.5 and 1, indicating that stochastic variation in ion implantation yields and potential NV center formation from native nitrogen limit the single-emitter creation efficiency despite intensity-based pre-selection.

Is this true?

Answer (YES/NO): NO